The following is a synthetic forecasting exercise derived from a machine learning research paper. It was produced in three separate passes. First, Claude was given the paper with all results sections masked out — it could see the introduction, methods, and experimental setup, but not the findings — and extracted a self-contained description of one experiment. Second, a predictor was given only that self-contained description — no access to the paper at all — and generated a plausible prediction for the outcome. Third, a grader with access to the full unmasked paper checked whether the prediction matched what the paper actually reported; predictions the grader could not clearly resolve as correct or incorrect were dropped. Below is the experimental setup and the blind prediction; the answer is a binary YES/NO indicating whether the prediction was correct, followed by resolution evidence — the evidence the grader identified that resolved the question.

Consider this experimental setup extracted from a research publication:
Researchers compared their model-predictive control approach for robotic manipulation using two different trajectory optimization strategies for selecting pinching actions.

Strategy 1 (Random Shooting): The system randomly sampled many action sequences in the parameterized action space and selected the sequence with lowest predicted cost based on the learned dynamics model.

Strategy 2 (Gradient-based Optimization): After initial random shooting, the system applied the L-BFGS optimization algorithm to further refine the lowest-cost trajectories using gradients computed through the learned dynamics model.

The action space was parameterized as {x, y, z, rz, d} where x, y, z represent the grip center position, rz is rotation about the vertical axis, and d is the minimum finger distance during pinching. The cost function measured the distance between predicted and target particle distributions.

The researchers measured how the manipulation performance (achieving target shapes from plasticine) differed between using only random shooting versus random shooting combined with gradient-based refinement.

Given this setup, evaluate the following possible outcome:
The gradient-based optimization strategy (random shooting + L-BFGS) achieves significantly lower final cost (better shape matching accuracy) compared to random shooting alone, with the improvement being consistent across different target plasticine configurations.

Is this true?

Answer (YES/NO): NO